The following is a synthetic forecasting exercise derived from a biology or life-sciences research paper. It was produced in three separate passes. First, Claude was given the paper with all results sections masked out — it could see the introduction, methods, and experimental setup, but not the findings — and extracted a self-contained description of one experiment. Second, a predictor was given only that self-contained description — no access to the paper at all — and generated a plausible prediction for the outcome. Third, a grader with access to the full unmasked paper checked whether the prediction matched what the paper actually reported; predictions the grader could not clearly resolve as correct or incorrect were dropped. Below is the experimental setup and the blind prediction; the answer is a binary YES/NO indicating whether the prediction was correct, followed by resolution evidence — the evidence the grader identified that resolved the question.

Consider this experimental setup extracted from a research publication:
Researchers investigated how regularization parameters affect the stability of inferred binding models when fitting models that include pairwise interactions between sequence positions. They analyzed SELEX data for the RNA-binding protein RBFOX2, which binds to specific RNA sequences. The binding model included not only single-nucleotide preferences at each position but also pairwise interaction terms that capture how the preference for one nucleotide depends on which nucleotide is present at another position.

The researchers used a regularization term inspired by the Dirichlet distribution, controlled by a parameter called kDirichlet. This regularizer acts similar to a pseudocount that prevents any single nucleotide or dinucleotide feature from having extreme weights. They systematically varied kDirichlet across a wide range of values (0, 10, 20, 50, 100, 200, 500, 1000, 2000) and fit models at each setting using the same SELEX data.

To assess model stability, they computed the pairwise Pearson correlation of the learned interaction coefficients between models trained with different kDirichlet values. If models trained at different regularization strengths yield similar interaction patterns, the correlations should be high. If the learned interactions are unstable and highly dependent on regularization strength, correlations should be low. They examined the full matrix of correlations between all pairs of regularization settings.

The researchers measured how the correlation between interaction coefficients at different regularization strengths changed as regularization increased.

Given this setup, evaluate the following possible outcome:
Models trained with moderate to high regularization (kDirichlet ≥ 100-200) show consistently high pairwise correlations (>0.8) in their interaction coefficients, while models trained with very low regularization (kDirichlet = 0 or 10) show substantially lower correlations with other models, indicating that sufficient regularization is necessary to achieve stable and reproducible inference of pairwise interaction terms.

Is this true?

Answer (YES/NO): YES